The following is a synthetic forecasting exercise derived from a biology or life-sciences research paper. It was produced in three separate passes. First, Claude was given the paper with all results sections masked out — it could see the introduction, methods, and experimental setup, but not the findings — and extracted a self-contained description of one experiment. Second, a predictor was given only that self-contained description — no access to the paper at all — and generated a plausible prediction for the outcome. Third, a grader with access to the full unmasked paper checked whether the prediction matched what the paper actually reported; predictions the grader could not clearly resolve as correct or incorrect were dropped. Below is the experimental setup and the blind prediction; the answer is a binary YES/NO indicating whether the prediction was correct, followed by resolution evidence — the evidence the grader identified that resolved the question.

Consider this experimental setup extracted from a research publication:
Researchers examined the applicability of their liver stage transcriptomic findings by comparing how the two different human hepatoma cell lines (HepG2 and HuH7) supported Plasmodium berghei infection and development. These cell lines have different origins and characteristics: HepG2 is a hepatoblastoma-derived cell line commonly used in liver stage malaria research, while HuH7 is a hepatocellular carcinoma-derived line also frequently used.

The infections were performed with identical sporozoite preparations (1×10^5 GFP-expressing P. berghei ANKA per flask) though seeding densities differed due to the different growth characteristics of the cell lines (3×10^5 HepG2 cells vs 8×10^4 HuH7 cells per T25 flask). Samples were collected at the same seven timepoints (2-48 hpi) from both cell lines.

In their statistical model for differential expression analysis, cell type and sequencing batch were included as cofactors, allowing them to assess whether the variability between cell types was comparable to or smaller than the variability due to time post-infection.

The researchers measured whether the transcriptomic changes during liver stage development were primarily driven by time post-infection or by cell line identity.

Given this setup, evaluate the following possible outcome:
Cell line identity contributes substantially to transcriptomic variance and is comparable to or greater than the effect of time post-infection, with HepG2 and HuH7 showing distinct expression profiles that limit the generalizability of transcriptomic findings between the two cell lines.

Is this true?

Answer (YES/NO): NO